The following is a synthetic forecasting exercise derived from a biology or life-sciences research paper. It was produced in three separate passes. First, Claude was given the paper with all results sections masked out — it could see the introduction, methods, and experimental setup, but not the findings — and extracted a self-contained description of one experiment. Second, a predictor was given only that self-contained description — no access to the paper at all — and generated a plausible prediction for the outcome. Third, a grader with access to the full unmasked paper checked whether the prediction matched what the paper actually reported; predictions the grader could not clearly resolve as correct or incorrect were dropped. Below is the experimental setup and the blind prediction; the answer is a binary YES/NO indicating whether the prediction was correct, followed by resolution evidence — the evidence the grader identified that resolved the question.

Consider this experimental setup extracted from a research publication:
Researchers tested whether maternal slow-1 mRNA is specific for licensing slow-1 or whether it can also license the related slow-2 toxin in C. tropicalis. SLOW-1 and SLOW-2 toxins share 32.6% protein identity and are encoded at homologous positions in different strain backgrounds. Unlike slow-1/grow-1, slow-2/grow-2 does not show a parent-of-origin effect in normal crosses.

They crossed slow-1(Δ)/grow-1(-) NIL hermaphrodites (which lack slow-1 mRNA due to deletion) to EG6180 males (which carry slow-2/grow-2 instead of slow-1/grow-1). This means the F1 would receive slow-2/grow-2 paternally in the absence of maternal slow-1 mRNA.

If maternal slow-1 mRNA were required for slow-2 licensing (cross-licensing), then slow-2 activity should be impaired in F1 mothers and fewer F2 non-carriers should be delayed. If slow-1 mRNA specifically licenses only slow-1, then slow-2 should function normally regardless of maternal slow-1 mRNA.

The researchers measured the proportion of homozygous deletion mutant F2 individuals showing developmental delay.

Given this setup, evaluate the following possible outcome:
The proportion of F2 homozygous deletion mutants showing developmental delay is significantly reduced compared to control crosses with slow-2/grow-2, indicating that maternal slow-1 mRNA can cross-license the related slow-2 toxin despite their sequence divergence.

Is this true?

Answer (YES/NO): NO